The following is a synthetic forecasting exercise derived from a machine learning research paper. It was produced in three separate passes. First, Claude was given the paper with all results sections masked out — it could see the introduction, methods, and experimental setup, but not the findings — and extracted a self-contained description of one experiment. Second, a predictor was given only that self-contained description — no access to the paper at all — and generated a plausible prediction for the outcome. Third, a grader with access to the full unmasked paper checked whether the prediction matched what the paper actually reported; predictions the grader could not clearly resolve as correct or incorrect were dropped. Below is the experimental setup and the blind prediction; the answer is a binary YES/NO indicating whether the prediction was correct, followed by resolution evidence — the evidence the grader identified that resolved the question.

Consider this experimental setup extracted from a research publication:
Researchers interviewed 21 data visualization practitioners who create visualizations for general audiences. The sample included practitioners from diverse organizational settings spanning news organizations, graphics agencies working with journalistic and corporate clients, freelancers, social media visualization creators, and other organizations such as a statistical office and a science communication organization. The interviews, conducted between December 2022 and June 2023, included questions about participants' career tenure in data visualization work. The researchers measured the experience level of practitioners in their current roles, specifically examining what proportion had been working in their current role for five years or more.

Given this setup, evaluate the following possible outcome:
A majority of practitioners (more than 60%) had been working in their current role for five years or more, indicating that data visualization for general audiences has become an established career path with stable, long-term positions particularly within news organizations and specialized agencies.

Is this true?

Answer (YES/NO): NO